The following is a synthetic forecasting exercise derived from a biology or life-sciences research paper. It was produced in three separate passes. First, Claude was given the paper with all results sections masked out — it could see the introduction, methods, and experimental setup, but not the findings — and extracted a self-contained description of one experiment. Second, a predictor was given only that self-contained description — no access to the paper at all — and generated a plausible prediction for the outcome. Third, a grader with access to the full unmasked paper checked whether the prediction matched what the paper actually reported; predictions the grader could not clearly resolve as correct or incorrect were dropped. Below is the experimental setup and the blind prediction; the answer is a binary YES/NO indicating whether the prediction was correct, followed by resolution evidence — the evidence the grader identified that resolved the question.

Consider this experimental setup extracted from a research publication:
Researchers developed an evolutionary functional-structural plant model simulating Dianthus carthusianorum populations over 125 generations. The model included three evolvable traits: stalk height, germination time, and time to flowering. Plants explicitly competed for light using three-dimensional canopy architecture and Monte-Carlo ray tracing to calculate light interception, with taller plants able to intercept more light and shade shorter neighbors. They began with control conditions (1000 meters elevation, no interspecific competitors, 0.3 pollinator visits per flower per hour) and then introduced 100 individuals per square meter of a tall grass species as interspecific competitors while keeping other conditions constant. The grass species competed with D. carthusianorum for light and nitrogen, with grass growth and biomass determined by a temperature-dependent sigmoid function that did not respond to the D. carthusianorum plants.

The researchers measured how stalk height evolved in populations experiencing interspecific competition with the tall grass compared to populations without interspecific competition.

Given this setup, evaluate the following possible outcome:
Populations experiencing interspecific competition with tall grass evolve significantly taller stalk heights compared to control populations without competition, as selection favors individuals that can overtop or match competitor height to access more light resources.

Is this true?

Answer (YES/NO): NO